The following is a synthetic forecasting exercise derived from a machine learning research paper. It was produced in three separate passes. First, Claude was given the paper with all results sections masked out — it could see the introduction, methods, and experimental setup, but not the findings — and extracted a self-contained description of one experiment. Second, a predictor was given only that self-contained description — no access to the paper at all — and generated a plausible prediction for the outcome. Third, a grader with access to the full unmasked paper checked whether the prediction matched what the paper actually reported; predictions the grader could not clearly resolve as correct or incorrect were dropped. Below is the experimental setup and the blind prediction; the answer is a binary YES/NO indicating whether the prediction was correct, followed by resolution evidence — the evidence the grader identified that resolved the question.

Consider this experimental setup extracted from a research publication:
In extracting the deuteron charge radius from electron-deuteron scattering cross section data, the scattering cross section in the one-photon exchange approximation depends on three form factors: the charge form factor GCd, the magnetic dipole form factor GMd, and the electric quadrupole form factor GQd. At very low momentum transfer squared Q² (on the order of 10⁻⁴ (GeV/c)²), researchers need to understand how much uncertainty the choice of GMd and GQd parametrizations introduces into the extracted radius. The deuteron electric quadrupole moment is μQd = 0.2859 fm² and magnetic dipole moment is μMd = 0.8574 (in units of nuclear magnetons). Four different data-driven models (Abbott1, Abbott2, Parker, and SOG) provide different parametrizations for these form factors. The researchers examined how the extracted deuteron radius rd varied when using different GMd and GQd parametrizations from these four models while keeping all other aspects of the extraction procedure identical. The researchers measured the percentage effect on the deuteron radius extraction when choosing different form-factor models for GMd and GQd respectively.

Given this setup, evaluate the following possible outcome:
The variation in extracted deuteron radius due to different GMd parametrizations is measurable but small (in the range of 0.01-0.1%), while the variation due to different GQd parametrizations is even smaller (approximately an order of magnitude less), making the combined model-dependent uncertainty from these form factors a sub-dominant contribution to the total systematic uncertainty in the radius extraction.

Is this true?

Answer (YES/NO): NO